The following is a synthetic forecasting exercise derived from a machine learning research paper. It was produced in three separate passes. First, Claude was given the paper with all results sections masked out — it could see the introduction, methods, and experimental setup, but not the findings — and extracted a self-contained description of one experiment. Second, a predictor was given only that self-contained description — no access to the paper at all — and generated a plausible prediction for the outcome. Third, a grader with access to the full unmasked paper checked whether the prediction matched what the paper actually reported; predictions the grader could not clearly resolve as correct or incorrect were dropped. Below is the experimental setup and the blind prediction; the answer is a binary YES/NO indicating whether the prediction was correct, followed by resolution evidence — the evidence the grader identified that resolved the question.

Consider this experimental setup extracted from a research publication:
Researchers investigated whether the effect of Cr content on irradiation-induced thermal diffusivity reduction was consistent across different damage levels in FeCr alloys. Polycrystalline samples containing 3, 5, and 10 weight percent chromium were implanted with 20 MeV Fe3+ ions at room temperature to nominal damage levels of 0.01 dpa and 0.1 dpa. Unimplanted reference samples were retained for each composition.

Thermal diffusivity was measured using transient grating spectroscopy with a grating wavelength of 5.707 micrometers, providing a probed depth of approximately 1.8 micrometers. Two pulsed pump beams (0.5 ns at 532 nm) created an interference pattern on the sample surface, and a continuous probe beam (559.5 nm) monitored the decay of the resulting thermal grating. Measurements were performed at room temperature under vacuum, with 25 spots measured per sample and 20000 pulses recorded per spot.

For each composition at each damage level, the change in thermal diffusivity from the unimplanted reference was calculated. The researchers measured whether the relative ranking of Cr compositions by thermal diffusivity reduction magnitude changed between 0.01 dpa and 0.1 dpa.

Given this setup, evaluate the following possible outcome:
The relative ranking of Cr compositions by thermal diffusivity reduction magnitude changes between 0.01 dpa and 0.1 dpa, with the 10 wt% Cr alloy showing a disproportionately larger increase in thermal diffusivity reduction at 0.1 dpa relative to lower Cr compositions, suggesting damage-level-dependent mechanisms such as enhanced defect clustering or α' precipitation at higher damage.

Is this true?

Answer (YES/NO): NO